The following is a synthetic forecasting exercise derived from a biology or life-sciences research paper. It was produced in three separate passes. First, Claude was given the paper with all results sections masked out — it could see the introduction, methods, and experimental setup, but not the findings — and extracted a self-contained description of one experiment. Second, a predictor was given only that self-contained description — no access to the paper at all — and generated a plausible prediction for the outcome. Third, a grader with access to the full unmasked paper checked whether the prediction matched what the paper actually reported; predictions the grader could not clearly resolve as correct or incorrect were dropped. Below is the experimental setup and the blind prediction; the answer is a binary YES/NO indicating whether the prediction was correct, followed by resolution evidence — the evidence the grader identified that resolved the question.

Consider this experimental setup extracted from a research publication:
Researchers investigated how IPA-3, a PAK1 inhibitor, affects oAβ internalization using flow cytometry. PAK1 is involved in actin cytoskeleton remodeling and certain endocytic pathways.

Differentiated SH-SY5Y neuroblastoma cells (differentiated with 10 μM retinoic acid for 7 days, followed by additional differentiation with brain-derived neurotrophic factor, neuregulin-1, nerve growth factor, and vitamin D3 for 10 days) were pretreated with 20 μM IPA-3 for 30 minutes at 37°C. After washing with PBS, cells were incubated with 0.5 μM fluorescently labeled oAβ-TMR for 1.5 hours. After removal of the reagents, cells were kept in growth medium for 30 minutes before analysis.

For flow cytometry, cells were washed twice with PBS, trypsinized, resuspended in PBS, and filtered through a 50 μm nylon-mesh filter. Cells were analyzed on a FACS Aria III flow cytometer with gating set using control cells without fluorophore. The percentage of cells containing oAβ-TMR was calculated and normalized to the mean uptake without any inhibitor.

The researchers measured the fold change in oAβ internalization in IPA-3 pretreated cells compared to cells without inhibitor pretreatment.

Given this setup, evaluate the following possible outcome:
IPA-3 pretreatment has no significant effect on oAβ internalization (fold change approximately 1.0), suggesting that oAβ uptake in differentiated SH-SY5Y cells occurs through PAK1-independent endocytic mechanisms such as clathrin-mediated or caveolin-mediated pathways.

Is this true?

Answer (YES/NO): NO